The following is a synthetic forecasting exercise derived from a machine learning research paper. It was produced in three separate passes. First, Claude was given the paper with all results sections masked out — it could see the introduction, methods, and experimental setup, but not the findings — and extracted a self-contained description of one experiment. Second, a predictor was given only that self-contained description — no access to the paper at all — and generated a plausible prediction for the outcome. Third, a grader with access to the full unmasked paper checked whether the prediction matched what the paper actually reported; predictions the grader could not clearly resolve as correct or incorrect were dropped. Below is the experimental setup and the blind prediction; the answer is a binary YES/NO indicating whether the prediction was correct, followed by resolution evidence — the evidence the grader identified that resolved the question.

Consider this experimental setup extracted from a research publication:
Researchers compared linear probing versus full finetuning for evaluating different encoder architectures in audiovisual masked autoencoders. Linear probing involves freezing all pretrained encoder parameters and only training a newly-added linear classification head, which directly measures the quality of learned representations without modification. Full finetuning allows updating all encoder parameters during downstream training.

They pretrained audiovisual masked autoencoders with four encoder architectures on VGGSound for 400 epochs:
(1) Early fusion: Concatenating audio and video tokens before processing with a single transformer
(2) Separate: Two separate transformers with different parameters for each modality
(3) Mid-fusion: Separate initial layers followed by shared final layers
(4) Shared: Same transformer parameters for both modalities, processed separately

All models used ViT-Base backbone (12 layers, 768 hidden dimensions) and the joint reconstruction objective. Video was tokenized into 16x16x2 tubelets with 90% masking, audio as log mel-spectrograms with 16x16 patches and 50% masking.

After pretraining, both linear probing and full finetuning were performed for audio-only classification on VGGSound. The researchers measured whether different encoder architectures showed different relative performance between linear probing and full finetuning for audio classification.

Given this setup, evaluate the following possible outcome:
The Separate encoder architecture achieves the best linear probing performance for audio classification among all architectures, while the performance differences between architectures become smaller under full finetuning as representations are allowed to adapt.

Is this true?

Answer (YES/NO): NO